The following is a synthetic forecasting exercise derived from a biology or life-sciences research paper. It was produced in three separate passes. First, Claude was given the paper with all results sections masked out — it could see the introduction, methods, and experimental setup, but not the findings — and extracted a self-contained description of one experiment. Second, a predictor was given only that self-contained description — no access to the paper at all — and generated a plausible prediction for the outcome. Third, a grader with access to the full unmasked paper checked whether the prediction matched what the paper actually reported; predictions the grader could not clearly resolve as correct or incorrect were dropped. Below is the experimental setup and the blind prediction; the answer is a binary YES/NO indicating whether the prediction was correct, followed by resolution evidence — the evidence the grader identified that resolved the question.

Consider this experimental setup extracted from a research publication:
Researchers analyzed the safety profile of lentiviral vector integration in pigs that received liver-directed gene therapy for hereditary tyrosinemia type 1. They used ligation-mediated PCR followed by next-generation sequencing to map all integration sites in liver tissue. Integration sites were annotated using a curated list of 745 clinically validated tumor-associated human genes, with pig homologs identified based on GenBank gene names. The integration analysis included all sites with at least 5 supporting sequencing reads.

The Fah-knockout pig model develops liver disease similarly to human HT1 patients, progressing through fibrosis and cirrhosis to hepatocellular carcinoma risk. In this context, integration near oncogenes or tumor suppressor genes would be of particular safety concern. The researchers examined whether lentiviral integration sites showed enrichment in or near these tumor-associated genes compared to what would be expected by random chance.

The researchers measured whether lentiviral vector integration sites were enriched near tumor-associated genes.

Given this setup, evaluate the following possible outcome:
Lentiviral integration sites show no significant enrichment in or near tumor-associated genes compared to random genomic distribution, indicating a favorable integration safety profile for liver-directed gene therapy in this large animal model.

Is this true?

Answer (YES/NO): YES